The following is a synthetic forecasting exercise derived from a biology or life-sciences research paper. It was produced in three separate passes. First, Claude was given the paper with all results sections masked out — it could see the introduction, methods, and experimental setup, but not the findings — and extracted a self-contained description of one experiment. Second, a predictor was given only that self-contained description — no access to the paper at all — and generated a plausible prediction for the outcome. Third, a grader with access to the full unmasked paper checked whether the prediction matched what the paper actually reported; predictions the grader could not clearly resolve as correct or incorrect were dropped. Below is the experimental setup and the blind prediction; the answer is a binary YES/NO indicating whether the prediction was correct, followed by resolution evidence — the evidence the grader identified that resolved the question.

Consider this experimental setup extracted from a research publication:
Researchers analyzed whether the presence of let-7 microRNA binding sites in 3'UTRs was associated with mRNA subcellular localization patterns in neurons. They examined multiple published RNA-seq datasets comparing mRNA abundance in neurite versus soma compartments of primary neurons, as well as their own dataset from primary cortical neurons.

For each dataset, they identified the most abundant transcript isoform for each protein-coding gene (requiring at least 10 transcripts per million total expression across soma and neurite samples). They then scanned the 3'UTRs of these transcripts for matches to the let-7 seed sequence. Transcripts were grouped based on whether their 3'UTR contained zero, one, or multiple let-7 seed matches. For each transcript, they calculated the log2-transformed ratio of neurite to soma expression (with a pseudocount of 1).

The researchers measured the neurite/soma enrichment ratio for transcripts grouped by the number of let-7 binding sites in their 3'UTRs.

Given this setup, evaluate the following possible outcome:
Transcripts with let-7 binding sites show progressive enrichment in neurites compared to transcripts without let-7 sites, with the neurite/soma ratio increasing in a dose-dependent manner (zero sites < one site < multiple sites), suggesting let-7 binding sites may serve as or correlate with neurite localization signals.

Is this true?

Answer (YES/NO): YES